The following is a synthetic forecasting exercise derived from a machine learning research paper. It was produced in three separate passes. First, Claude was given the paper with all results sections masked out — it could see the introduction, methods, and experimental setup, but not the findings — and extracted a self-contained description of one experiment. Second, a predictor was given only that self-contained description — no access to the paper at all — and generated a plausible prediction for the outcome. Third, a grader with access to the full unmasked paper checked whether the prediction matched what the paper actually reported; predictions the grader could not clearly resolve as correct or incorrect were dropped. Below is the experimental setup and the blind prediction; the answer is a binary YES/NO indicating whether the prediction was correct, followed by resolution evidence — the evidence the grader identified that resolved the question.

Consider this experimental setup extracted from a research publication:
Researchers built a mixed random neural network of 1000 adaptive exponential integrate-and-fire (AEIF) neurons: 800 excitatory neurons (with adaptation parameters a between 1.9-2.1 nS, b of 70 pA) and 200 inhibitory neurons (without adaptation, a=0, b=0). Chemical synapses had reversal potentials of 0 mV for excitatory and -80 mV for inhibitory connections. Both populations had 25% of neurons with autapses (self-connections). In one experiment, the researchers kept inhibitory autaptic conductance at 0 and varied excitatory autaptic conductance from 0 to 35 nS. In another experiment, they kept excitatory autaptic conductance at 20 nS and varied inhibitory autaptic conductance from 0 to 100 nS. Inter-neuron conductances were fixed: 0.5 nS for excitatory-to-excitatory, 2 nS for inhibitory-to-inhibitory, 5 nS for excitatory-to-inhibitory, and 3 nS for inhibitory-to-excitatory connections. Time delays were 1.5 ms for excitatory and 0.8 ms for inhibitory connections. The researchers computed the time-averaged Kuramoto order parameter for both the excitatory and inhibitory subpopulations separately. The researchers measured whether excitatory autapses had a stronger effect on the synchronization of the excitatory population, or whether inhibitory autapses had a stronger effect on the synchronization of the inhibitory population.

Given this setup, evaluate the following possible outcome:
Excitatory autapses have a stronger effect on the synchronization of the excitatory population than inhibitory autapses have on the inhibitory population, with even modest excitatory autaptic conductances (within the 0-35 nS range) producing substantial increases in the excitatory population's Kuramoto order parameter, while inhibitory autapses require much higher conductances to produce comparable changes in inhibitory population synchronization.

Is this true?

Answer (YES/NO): NO